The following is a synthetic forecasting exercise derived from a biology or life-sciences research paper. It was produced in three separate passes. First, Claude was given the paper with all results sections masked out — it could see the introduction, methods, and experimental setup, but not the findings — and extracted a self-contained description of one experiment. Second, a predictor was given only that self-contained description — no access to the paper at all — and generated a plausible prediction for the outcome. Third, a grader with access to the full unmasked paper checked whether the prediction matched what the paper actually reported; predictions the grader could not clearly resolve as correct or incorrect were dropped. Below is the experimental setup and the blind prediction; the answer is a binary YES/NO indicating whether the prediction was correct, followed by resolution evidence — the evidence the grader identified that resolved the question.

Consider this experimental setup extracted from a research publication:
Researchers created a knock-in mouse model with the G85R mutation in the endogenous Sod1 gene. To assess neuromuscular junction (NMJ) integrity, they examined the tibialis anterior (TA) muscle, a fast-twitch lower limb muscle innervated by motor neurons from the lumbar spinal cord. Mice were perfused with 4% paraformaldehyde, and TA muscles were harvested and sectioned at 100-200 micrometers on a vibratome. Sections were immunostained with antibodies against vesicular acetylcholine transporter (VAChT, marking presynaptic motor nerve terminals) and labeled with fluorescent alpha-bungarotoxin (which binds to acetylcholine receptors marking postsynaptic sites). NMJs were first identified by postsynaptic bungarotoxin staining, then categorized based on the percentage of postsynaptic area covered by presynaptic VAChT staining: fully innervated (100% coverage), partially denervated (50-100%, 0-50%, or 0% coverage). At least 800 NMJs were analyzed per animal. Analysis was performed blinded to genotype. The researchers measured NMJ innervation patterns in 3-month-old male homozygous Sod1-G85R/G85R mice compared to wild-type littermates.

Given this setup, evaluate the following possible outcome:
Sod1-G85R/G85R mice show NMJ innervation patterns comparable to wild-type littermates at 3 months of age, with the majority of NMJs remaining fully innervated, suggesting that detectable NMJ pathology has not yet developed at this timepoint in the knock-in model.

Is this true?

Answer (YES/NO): NO